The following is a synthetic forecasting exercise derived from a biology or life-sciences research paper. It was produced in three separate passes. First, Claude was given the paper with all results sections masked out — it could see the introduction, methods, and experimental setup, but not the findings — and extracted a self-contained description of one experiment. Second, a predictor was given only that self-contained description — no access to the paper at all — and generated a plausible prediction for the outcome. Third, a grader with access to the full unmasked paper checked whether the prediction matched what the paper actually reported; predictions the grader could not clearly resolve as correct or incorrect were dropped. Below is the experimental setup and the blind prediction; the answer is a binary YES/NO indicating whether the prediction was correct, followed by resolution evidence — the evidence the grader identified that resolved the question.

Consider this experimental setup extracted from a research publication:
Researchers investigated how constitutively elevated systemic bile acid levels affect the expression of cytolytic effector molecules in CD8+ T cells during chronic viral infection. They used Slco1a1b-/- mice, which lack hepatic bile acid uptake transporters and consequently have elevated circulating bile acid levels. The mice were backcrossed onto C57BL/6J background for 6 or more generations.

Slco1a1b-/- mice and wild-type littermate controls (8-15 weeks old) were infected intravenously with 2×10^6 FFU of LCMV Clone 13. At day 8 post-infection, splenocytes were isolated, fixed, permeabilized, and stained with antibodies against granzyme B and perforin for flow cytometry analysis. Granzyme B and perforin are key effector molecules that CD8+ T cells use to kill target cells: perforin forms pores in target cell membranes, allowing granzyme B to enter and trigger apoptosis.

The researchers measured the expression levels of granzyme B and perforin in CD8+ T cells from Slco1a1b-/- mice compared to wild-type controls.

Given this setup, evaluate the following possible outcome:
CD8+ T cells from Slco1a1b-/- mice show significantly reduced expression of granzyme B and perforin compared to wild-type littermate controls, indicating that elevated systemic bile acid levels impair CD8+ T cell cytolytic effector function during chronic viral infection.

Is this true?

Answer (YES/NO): NO